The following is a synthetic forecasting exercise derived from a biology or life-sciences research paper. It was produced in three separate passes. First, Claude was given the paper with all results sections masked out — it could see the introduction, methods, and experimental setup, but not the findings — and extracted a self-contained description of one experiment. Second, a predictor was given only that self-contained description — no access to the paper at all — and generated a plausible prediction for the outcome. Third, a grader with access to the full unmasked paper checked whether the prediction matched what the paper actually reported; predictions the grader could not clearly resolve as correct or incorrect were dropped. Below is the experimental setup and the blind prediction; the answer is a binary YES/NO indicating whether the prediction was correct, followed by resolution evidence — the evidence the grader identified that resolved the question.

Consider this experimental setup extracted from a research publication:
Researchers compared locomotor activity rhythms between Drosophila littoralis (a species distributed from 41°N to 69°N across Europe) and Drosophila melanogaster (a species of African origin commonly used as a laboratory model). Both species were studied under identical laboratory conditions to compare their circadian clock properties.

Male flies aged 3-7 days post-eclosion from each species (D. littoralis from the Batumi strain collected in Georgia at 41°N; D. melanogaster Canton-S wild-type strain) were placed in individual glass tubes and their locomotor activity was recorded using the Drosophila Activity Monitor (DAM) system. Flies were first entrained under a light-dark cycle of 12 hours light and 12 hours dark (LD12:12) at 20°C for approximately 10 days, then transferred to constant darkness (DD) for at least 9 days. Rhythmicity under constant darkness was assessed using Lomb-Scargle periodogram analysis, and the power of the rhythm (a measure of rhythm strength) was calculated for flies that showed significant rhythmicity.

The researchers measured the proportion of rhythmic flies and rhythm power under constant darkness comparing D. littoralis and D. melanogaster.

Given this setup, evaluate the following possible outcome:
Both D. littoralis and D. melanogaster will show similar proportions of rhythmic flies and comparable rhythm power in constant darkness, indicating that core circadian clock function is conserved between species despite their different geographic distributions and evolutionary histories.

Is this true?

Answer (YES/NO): NO